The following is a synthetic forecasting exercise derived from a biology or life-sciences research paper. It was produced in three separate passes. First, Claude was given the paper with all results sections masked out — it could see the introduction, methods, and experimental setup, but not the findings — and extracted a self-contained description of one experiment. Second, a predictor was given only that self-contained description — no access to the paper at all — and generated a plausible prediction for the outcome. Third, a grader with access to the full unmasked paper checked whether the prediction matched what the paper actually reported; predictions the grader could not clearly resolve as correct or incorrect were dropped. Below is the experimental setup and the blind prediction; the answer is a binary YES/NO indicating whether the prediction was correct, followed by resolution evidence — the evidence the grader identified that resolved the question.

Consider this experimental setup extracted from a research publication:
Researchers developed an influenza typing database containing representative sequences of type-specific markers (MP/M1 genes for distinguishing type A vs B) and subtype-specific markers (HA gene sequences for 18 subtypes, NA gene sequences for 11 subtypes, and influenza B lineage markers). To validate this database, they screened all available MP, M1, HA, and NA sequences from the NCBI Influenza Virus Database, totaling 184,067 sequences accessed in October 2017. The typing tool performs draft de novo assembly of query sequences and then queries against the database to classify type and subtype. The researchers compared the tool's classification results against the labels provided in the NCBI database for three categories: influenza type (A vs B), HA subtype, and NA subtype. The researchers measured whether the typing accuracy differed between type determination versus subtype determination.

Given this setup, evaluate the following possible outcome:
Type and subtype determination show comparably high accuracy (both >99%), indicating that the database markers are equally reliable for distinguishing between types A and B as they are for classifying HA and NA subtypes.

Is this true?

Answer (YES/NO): NO